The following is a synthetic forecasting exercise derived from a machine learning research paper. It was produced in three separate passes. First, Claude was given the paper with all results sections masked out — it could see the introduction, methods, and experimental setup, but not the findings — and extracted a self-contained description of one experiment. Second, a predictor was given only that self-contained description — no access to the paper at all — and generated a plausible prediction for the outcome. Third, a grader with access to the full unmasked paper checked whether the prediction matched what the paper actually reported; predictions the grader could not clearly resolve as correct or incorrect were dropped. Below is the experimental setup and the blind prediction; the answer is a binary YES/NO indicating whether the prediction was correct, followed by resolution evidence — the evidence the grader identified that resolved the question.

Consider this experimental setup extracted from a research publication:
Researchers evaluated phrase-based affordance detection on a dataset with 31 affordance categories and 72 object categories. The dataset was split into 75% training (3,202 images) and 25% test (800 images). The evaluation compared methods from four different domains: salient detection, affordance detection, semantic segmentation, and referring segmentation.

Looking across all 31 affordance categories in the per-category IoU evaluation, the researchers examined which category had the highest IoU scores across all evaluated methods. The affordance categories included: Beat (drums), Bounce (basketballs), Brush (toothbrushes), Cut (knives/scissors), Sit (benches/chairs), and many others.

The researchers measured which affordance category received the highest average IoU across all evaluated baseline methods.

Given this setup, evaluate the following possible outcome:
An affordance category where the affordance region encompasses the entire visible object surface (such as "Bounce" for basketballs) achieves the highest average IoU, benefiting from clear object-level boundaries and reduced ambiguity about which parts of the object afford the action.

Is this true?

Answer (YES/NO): NO